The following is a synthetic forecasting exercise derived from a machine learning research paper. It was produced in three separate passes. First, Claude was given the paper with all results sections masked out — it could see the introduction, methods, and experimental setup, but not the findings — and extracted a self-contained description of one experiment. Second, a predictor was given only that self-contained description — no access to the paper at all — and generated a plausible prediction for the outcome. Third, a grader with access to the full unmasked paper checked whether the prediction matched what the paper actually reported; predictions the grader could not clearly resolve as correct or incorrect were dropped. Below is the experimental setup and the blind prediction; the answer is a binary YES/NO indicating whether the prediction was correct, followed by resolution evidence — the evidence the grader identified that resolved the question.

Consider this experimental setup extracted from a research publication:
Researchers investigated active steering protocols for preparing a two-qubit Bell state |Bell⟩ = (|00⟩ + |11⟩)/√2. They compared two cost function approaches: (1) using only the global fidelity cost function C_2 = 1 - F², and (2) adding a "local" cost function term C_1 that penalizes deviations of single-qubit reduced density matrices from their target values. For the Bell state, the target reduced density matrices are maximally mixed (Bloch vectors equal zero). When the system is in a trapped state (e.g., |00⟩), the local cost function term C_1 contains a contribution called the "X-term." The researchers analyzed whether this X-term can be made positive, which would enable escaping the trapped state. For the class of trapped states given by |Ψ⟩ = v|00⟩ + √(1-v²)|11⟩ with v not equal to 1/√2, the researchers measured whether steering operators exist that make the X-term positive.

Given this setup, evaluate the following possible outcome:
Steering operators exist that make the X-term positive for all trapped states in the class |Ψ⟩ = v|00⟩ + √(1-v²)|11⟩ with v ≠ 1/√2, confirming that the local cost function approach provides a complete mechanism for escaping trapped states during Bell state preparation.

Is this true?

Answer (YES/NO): YES